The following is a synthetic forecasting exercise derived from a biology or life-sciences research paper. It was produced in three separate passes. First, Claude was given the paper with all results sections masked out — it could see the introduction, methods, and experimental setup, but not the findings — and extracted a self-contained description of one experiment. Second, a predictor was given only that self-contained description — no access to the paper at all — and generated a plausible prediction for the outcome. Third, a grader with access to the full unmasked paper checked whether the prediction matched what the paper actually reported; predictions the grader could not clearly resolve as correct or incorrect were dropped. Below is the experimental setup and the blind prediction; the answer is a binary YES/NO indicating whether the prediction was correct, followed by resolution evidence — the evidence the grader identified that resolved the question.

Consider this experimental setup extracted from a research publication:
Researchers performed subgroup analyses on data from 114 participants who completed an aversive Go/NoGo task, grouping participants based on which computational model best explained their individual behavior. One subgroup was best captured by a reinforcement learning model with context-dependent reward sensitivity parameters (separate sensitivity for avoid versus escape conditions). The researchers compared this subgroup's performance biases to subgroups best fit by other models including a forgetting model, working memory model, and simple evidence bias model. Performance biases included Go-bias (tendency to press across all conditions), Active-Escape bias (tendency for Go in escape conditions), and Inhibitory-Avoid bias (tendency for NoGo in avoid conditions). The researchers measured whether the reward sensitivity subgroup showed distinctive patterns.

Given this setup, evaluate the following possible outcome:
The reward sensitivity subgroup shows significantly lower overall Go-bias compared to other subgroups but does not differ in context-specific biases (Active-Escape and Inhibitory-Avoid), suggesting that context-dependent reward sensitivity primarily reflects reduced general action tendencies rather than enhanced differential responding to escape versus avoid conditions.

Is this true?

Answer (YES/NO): NO